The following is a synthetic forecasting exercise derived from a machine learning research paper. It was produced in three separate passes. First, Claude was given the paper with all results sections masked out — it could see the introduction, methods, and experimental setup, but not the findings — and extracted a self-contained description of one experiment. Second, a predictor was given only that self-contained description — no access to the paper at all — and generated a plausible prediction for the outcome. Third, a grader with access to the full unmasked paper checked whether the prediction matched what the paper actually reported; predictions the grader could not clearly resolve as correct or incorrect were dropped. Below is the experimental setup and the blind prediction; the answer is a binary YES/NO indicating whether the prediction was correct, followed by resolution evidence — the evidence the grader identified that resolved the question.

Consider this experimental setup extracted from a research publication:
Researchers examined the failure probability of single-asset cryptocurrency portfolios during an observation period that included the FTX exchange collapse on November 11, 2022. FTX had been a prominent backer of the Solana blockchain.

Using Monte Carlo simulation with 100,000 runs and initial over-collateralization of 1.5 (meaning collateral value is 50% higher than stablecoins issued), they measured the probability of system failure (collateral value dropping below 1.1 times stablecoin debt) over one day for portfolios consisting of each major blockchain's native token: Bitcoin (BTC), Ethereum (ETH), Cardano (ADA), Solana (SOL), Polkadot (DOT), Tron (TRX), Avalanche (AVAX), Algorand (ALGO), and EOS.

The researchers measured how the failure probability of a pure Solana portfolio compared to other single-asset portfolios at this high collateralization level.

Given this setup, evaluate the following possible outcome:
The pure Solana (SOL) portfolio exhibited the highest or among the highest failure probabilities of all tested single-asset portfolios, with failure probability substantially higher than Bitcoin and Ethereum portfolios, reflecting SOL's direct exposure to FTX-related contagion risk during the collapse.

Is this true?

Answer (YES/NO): YES